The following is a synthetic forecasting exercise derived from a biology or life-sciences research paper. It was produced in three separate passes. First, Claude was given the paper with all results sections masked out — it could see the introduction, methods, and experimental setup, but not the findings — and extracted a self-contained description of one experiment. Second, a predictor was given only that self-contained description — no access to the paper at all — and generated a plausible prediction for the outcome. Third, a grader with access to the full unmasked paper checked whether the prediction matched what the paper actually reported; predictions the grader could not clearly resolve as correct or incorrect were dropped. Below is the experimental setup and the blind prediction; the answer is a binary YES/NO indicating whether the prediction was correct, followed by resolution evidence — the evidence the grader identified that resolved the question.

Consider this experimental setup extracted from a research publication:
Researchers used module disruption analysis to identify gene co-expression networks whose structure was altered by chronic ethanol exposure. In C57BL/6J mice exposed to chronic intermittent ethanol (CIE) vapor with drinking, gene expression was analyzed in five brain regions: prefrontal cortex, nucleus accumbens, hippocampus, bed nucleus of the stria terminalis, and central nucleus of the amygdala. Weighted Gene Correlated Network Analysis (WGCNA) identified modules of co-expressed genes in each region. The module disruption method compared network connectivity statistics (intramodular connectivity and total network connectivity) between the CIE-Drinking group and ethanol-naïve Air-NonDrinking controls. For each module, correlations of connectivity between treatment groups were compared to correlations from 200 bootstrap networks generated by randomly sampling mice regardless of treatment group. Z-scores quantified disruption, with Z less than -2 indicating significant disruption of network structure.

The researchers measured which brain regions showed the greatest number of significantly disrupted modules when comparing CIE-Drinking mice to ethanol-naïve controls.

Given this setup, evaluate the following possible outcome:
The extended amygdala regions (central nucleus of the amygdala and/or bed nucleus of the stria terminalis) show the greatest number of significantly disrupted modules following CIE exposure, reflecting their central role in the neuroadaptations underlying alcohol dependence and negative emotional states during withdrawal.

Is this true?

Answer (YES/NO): NO